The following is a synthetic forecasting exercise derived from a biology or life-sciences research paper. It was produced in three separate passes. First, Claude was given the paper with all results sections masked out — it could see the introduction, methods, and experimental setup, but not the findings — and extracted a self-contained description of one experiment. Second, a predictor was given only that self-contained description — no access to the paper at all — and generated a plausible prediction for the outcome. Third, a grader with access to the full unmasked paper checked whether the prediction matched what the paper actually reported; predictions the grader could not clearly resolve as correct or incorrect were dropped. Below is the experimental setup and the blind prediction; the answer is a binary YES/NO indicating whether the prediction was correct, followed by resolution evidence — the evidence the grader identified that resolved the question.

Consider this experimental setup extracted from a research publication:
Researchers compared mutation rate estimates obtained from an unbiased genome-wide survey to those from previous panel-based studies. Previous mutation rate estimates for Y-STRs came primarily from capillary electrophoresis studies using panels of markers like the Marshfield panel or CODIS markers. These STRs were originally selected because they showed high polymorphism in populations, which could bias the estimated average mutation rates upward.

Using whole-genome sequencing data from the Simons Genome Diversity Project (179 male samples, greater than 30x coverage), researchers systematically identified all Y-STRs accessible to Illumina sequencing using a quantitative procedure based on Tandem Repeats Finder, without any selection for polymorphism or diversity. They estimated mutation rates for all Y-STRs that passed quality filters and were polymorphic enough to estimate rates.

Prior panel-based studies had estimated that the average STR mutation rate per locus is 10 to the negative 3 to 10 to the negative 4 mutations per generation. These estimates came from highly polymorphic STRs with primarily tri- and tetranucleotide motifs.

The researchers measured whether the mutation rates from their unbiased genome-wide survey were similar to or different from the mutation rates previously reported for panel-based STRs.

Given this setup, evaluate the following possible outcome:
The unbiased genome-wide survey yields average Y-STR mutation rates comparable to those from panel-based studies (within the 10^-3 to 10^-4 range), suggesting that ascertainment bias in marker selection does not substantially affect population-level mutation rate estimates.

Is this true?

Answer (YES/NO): NO